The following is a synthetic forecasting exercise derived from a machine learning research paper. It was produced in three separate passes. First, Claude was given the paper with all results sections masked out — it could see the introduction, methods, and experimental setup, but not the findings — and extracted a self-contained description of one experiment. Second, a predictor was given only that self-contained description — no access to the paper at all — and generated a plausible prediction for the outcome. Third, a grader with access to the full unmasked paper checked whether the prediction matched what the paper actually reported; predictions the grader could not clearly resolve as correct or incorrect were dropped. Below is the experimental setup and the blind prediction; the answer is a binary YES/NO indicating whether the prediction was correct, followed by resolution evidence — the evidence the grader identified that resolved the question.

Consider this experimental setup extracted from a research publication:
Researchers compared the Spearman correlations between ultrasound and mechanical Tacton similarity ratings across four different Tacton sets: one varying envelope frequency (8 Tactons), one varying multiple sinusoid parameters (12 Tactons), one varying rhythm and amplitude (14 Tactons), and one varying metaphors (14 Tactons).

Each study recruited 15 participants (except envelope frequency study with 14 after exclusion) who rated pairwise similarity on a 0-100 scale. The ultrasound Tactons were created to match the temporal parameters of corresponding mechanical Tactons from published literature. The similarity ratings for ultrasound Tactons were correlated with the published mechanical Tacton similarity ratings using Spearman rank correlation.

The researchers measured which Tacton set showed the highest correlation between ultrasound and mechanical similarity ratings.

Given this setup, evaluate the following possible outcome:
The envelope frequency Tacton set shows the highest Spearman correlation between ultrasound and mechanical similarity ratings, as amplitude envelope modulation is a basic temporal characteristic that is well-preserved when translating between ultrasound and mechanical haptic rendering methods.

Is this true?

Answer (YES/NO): NO